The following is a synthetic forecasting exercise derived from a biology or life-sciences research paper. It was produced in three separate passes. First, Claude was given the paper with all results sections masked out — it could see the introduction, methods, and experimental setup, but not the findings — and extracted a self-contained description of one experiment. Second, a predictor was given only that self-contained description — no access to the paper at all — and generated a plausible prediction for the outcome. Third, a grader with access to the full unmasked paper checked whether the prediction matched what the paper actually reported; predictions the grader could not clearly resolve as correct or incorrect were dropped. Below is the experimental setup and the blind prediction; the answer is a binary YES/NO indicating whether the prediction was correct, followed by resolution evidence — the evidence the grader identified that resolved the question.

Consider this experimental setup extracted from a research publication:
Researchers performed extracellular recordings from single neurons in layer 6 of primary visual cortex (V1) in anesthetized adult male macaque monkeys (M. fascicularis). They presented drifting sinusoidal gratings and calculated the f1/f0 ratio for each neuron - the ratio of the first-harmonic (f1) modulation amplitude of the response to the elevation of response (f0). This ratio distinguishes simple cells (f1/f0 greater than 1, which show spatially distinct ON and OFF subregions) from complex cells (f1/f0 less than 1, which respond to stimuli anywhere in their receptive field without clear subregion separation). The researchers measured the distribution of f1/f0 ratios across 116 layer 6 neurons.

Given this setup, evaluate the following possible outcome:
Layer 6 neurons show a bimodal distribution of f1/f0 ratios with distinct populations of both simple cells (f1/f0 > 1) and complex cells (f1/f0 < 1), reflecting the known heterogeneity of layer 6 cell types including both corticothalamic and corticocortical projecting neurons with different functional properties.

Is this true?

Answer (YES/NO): YES